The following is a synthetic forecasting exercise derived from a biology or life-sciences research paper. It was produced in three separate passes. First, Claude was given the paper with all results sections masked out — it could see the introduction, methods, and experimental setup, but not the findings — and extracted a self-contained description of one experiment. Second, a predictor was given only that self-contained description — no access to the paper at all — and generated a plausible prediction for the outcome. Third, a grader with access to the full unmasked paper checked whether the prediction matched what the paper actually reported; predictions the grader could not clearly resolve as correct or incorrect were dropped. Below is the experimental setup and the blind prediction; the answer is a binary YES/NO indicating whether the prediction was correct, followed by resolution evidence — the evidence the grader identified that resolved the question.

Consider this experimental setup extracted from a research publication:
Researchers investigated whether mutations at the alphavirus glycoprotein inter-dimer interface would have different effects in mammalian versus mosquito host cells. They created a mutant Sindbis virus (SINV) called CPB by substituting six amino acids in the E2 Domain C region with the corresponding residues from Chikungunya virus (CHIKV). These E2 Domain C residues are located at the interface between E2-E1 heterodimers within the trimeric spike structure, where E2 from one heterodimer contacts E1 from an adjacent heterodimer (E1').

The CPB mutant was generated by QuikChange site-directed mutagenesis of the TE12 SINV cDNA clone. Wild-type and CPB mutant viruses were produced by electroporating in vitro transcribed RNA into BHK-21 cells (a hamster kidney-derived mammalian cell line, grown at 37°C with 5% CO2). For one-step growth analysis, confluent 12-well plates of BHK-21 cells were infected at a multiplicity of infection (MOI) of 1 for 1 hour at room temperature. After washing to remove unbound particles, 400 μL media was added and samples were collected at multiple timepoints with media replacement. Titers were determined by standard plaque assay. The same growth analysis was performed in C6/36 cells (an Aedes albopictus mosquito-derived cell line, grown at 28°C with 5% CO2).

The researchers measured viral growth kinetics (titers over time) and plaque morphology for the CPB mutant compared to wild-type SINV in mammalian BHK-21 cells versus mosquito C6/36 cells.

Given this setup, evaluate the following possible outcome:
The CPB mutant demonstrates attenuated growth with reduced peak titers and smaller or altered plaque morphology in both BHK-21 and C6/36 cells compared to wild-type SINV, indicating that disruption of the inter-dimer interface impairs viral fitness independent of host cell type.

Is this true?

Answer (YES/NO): NO